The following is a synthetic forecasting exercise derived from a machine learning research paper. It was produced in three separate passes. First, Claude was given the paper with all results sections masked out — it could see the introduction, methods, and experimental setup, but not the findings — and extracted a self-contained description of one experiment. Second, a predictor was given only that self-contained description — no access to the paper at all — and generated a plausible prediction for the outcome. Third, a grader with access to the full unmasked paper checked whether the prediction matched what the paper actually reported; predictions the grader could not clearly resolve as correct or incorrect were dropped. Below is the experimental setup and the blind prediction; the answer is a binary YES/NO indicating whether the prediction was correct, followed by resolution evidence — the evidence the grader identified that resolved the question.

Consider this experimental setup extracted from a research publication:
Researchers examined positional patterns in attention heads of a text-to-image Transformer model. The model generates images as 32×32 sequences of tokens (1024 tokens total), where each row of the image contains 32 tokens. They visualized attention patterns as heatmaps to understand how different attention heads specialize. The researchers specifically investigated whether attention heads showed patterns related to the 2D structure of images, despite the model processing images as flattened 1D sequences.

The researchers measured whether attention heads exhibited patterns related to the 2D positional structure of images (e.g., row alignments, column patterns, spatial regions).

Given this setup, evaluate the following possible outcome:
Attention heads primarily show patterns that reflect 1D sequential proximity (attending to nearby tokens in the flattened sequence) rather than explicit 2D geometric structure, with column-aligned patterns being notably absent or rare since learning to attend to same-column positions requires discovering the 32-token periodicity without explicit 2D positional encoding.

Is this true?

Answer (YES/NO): NO